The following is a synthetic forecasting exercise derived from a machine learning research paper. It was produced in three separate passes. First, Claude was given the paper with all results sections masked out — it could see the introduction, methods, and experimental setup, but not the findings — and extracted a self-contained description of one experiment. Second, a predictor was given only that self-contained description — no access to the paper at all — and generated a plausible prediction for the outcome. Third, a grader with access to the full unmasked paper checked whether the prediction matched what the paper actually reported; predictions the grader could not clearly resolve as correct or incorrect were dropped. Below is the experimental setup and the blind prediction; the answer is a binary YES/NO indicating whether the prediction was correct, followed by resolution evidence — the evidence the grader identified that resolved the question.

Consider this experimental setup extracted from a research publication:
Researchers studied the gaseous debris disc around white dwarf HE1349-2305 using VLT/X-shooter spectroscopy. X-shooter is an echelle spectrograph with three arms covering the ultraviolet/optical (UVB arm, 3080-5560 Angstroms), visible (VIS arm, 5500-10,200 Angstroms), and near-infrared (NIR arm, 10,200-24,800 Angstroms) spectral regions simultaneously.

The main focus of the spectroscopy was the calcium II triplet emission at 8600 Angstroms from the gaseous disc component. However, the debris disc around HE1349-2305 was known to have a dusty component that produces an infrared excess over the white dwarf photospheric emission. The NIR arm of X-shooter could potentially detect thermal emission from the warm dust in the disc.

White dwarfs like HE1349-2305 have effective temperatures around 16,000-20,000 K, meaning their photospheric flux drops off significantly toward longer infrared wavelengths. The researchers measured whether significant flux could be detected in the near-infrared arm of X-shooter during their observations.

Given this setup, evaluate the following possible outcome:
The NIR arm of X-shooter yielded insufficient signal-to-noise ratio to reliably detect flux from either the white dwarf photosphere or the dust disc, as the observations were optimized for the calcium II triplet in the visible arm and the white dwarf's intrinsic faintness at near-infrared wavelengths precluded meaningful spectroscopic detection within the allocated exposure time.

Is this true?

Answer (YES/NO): YES